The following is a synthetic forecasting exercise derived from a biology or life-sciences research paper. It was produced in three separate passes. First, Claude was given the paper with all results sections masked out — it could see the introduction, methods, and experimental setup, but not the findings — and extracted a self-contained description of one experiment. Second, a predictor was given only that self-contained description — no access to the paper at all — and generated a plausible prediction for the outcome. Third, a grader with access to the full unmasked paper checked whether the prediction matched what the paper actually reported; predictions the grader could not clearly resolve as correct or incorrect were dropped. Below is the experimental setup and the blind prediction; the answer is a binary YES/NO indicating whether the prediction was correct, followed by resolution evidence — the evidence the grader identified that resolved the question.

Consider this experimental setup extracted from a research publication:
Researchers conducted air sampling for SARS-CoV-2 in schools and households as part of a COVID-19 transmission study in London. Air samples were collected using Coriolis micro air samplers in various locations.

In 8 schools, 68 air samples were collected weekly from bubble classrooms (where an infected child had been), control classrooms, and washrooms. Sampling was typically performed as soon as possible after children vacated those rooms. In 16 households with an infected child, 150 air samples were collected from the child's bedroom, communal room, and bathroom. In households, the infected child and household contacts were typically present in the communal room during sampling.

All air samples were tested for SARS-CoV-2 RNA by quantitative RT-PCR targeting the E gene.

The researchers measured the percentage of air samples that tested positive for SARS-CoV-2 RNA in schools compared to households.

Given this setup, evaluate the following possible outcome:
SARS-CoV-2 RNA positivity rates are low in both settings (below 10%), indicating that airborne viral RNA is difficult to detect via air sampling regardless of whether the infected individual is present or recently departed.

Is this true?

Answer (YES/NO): NO